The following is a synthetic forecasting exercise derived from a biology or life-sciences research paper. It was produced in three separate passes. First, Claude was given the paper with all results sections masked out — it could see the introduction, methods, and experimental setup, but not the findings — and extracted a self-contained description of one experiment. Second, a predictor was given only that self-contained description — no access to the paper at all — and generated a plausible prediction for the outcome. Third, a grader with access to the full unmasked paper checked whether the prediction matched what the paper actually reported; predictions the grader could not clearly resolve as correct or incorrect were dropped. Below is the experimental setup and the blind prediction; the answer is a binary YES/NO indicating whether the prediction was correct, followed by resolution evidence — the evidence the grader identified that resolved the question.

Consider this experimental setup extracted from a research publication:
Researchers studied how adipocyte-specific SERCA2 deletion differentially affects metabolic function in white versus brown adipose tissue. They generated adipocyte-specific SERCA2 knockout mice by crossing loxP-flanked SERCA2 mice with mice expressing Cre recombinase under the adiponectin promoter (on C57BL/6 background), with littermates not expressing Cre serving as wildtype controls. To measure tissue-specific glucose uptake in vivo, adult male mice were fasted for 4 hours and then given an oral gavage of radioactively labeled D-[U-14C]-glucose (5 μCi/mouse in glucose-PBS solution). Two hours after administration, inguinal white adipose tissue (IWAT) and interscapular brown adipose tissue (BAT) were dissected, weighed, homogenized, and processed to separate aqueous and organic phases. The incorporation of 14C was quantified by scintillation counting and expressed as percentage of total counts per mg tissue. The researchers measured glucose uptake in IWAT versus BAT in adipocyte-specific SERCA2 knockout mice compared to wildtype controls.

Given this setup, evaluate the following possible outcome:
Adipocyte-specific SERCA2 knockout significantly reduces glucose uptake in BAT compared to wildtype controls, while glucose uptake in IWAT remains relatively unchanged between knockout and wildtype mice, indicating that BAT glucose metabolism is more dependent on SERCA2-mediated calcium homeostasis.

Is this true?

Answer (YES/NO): NO